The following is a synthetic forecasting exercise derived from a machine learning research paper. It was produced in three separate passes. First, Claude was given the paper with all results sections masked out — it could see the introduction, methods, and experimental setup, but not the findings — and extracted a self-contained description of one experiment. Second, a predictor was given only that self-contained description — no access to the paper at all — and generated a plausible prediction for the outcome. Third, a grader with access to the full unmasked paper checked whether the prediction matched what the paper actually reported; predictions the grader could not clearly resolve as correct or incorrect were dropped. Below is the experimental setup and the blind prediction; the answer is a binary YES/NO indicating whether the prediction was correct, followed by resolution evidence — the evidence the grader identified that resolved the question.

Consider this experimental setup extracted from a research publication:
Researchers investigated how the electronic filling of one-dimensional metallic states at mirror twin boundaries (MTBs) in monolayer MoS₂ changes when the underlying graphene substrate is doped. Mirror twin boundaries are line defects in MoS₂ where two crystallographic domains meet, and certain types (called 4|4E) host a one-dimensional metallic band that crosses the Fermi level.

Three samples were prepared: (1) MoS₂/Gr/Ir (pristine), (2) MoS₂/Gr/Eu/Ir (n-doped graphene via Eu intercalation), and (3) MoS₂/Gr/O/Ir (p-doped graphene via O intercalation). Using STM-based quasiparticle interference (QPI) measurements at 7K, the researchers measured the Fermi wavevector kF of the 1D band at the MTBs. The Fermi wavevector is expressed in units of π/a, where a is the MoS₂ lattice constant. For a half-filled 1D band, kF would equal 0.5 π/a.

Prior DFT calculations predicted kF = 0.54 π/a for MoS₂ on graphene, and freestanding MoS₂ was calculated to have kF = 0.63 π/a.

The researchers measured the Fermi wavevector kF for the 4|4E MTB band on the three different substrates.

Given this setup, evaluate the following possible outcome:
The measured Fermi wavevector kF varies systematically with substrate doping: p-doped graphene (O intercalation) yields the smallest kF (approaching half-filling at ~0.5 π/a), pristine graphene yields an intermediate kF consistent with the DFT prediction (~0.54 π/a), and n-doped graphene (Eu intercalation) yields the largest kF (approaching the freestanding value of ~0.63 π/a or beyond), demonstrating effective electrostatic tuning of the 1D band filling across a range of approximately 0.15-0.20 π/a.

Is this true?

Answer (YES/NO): NO